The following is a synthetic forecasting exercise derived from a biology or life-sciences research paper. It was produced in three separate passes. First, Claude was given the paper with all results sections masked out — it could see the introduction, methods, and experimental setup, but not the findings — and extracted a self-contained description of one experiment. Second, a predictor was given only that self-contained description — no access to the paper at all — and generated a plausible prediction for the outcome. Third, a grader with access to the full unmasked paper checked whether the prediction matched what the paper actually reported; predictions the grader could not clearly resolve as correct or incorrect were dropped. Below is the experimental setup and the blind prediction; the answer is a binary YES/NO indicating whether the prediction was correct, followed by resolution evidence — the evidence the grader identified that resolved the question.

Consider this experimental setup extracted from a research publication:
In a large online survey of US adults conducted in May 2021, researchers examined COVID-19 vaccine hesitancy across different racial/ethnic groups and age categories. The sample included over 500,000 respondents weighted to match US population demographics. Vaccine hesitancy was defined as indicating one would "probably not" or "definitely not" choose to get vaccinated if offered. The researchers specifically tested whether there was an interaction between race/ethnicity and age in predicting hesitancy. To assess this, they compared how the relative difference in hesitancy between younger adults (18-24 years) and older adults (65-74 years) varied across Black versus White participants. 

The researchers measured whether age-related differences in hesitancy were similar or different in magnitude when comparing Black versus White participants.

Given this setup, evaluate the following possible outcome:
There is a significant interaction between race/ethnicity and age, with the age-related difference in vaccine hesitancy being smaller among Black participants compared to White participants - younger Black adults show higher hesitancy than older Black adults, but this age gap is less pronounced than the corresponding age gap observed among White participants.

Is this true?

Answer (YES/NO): NO